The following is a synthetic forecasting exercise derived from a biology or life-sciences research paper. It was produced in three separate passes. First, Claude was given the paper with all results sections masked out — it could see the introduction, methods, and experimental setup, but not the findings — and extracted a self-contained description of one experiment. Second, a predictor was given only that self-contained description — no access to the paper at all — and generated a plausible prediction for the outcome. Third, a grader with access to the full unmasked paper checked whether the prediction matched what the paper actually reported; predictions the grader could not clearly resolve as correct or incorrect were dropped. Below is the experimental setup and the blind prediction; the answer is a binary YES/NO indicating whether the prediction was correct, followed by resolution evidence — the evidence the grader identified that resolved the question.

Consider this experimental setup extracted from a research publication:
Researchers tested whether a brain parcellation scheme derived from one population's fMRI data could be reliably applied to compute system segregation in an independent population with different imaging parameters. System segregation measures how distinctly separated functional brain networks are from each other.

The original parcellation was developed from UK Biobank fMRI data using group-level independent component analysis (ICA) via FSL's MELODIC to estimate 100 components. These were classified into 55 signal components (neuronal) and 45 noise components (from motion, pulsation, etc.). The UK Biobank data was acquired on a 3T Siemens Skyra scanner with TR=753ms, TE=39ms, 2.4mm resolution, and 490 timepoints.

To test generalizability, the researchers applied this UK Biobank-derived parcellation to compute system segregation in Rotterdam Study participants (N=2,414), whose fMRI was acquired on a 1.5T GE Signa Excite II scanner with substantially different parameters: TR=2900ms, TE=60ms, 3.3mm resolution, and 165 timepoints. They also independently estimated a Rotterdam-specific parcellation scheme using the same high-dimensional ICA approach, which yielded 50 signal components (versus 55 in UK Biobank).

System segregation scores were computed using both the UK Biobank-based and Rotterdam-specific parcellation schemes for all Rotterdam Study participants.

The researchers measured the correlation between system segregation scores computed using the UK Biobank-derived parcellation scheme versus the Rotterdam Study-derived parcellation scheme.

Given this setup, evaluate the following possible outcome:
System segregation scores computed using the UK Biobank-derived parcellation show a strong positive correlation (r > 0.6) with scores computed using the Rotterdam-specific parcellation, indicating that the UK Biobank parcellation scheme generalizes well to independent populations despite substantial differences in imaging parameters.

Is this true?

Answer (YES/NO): YES